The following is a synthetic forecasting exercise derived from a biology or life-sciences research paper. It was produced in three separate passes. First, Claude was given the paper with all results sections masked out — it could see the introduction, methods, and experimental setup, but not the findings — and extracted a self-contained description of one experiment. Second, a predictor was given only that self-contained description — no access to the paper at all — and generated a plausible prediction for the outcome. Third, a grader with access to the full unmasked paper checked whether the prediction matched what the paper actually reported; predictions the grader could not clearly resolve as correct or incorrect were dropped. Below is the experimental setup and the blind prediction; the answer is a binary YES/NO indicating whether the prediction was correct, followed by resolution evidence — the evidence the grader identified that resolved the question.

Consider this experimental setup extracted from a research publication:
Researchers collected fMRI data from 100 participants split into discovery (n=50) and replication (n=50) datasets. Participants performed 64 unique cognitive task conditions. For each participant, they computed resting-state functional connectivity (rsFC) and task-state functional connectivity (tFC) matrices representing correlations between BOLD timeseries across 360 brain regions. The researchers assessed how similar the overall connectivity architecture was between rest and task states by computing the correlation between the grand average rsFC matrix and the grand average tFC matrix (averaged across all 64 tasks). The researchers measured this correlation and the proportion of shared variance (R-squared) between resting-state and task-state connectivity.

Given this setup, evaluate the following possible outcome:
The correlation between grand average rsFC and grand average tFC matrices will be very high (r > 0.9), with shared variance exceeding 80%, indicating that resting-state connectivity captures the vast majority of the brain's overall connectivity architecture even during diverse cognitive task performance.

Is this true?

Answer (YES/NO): NO